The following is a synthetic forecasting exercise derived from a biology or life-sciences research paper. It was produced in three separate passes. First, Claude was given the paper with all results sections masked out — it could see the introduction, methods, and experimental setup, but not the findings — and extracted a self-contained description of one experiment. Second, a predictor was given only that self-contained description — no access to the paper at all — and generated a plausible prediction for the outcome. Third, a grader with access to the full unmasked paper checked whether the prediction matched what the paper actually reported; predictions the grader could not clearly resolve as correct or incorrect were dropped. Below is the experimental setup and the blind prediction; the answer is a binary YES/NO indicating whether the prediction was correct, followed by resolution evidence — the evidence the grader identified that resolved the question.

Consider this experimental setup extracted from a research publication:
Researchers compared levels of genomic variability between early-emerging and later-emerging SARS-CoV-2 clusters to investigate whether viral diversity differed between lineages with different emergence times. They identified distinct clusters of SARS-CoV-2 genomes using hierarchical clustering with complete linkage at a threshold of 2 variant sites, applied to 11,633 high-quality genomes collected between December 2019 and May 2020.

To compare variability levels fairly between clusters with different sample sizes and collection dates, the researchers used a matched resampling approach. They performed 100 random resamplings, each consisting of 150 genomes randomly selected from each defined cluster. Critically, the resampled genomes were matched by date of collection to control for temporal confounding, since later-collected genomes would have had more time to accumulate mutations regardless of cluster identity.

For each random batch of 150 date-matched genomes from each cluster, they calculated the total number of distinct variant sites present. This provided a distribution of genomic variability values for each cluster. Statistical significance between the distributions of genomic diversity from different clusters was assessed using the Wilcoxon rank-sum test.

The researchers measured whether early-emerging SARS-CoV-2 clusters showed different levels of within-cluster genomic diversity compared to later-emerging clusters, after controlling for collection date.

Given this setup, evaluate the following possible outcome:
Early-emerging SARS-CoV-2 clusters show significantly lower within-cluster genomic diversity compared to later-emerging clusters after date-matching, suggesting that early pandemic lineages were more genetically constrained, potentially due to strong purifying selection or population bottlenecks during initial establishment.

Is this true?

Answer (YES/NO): NO